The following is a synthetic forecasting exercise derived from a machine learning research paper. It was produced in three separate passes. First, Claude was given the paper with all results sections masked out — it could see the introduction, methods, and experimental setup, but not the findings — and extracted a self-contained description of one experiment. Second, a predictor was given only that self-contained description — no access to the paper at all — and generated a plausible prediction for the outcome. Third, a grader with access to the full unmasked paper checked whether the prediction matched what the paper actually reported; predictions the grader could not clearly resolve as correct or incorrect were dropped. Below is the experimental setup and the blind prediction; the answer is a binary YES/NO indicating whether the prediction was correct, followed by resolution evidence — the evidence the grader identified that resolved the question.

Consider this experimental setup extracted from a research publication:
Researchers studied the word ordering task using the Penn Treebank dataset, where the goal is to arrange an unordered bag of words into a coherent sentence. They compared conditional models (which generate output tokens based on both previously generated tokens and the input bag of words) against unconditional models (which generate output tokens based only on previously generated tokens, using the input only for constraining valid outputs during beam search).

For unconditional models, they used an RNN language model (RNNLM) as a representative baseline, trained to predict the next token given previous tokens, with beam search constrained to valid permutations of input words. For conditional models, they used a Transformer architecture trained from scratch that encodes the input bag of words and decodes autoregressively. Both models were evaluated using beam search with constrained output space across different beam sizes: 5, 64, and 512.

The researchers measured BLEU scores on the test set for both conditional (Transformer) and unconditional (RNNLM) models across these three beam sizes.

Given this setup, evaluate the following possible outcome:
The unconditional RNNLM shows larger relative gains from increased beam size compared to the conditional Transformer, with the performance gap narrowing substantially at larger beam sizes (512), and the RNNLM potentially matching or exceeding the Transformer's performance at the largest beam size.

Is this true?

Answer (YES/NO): NO